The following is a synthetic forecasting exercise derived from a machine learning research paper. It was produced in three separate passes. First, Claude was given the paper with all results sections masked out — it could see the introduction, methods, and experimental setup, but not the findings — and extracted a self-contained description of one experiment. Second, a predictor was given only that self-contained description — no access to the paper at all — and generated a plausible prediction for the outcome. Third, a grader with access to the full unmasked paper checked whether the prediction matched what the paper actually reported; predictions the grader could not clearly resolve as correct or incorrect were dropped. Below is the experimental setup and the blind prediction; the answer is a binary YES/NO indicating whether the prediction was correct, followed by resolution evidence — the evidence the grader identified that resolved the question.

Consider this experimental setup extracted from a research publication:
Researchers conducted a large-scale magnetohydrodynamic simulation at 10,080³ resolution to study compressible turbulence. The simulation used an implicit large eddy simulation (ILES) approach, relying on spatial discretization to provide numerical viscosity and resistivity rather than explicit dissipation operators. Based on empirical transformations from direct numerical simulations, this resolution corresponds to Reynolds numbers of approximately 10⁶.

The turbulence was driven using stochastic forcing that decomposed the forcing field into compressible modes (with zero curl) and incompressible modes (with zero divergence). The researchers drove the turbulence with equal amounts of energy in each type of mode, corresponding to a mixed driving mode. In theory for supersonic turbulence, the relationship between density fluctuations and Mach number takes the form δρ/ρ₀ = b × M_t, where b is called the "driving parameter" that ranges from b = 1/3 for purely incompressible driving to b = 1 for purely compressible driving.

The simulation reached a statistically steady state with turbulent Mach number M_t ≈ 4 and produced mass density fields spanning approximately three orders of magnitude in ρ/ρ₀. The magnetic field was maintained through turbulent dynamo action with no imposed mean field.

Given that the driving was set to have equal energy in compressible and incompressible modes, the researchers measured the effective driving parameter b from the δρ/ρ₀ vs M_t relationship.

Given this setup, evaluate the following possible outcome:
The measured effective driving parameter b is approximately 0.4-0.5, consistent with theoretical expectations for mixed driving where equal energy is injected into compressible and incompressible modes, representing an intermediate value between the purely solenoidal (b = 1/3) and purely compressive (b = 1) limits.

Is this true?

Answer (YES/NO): NO